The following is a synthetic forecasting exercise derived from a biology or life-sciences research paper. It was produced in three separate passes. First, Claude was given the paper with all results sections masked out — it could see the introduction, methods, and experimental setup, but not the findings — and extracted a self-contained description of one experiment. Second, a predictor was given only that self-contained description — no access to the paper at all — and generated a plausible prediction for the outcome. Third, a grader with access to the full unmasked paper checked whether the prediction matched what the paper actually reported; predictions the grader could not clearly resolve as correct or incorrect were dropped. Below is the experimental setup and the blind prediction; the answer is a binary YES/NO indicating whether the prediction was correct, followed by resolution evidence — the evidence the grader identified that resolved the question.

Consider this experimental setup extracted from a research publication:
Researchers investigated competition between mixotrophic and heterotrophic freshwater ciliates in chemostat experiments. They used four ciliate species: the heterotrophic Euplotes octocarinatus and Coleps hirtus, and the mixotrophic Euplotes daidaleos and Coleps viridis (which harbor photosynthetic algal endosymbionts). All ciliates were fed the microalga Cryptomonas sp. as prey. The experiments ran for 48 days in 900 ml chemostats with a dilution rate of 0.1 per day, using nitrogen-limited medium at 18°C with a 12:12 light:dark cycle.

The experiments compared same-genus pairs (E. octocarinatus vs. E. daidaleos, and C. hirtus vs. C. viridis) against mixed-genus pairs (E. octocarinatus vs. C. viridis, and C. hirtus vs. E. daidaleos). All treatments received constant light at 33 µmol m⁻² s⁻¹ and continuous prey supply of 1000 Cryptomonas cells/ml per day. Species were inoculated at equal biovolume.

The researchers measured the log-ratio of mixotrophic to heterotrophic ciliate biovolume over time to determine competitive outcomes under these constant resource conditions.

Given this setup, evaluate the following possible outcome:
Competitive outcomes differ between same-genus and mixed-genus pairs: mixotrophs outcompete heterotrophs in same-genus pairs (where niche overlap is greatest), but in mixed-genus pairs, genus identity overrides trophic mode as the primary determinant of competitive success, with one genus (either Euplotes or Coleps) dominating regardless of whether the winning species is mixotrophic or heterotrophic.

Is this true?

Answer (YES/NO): NO